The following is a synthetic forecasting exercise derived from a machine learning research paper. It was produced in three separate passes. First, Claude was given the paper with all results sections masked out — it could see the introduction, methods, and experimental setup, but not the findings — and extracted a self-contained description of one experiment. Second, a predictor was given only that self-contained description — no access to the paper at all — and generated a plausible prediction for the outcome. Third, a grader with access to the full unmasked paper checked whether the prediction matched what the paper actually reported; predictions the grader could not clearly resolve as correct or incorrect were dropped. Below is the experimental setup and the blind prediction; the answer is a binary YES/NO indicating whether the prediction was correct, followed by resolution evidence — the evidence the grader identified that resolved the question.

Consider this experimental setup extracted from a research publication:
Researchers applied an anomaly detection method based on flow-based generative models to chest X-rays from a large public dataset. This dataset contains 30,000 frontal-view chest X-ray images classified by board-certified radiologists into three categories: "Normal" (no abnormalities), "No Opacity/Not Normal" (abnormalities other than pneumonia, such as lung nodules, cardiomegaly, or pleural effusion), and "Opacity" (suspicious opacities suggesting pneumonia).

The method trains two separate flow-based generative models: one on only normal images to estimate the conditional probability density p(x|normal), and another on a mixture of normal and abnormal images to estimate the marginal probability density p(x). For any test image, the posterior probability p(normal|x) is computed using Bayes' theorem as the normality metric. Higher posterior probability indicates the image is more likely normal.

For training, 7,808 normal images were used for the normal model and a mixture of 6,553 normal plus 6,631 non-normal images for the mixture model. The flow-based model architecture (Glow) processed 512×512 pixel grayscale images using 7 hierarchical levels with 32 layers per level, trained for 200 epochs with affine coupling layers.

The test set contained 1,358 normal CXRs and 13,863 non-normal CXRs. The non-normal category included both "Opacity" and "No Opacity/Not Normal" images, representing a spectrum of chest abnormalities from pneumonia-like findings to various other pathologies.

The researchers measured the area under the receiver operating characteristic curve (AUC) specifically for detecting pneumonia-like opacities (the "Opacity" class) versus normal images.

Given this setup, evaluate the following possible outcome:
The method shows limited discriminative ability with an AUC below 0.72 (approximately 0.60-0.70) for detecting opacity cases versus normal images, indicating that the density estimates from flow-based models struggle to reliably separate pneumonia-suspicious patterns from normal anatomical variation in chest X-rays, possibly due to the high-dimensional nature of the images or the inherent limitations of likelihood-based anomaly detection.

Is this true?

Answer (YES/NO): NO